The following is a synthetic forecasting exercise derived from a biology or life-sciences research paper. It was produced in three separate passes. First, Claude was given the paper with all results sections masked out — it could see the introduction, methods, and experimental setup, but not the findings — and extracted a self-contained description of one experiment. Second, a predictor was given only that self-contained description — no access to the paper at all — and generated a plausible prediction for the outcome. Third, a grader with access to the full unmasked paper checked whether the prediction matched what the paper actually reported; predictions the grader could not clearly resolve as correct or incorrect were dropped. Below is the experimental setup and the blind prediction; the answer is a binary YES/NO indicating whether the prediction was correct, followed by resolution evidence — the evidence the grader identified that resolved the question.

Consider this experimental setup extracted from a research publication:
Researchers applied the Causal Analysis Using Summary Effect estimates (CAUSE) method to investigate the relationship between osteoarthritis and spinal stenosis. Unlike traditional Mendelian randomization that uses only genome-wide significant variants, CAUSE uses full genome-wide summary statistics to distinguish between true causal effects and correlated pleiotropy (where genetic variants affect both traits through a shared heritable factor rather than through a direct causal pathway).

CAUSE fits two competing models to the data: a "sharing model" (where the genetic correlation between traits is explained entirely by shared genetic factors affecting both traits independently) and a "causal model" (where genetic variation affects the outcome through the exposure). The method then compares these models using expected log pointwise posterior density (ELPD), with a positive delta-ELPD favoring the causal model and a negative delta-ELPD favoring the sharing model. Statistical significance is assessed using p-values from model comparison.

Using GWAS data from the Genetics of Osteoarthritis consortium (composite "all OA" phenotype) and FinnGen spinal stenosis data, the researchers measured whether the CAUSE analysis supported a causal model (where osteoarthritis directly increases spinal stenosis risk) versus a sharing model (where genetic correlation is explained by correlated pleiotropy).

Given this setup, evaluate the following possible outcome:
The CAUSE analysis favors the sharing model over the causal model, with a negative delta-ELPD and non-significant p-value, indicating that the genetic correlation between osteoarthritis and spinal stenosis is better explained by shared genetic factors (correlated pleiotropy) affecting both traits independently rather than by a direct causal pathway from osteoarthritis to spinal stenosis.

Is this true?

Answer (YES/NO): NO